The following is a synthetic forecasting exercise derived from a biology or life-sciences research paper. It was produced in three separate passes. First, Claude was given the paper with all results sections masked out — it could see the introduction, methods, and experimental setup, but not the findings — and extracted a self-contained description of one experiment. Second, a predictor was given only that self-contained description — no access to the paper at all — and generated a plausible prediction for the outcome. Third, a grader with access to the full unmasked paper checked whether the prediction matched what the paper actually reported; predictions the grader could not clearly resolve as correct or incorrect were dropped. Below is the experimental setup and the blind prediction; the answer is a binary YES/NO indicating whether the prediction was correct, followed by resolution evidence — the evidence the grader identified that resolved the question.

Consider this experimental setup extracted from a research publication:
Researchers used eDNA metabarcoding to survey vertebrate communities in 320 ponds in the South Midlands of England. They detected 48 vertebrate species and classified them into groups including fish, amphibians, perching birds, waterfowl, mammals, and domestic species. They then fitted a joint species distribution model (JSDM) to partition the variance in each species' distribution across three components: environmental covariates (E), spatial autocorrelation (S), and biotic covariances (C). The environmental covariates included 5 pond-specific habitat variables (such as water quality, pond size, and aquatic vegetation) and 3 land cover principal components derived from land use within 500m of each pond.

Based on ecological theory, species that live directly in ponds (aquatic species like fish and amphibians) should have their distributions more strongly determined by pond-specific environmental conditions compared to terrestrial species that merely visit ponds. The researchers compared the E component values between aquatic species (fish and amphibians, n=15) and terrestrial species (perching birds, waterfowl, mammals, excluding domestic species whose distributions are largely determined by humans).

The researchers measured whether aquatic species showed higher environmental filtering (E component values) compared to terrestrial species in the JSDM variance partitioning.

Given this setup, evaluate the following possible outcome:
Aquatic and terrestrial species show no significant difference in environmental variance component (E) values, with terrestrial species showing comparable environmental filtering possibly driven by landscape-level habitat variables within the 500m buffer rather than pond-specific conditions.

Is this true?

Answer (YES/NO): NO